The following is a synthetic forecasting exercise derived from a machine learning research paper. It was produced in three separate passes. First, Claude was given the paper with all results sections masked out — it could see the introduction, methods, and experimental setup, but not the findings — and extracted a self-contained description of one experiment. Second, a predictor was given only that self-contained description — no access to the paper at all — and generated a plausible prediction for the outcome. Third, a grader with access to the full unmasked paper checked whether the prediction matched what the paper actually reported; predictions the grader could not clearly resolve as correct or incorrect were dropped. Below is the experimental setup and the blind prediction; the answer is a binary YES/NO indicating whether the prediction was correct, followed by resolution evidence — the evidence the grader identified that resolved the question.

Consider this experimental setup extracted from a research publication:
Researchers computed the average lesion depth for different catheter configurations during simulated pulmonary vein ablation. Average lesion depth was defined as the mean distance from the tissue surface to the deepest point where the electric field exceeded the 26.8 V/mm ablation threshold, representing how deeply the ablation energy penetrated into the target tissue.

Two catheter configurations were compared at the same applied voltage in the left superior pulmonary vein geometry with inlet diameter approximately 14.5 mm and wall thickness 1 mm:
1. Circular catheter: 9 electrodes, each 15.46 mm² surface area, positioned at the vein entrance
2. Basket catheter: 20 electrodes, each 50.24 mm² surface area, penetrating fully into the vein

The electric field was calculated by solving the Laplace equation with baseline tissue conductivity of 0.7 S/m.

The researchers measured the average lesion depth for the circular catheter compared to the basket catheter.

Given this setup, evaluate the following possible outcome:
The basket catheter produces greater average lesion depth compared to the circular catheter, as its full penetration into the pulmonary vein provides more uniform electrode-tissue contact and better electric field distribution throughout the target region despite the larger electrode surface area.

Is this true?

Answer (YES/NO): YES